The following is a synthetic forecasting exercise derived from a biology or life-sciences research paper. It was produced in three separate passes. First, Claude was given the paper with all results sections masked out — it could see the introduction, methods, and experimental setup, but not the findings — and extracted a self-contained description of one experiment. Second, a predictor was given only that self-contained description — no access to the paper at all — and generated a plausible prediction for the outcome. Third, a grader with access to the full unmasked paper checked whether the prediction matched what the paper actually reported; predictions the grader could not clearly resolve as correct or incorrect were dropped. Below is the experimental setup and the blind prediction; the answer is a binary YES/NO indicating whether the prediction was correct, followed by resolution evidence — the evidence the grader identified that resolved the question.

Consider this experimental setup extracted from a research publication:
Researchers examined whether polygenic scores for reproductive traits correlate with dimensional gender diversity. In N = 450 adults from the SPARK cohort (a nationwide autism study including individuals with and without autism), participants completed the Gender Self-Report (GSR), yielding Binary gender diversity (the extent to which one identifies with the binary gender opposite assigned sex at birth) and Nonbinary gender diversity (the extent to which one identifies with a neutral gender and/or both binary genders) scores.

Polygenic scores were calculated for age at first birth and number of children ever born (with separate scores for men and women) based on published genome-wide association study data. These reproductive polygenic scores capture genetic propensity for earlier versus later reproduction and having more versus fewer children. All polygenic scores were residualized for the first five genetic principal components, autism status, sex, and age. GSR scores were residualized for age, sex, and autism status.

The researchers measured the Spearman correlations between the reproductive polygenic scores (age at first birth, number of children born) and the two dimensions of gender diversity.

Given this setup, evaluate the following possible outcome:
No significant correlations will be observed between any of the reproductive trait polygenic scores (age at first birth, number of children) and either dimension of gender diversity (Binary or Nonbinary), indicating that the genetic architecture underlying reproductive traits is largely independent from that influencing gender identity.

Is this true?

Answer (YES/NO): NO